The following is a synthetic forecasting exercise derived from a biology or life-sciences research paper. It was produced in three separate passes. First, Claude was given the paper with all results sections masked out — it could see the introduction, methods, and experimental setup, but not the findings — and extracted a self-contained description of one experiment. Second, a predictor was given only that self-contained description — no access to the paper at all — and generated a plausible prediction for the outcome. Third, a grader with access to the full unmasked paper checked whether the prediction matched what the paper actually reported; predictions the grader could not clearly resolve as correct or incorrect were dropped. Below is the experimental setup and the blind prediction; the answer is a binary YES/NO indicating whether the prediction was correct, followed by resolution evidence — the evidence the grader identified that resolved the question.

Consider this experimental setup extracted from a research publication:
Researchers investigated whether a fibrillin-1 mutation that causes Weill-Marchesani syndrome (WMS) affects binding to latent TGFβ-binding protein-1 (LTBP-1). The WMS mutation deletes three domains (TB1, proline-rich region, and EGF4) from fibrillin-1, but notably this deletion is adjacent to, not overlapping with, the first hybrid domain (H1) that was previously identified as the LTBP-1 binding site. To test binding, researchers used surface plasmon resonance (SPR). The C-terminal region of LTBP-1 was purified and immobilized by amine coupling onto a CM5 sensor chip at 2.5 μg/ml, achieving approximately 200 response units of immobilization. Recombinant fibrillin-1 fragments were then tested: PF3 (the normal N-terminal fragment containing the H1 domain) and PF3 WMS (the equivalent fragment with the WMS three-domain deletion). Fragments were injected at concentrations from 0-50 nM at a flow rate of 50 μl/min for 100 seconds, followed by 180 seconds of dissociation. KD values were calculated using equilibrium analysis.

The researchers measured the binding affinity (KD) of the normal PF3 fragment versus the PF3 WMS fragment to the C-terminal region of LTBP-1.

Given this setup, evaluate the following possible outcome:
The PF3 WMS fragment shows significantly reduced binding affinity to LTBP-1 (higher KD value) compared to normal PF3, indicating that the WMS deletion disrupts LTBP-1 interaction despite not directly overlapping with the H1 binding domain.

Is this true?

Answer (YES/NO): YES